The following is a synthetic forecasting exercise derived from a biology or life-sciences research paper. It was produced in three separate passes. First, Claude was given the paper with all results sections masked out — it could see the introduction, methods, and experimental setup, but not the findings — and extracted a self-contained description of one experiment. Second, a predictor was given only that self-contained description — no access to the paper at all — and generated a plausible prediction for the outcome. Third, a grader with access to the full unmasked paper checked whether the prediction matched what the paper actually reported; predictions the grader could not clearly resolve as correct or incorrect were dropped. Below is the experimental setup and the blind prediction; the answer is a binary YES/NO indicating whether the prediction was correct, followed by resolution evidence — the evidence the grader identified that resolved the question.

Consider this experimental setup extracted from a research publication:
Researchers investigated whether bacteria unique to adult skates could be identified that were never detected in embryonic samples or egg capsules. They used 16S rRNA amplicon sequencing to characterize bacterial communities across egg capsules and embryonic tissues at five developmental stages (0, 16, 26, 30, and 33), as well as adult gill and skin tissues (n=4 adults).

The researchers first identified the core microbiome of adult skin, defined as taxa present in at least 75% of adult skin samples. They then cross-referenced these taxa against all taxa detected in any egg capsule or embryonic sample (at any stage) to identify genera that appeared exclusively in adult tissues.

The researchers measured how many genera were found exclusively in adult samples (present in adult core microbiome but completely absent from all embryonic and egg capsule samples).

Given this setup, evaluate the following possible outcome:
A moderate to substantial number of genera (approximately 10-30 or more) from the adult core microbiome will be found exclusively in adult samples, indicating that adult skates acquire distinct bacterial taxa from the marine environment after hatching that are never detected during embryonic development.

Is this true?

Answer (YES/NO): NO